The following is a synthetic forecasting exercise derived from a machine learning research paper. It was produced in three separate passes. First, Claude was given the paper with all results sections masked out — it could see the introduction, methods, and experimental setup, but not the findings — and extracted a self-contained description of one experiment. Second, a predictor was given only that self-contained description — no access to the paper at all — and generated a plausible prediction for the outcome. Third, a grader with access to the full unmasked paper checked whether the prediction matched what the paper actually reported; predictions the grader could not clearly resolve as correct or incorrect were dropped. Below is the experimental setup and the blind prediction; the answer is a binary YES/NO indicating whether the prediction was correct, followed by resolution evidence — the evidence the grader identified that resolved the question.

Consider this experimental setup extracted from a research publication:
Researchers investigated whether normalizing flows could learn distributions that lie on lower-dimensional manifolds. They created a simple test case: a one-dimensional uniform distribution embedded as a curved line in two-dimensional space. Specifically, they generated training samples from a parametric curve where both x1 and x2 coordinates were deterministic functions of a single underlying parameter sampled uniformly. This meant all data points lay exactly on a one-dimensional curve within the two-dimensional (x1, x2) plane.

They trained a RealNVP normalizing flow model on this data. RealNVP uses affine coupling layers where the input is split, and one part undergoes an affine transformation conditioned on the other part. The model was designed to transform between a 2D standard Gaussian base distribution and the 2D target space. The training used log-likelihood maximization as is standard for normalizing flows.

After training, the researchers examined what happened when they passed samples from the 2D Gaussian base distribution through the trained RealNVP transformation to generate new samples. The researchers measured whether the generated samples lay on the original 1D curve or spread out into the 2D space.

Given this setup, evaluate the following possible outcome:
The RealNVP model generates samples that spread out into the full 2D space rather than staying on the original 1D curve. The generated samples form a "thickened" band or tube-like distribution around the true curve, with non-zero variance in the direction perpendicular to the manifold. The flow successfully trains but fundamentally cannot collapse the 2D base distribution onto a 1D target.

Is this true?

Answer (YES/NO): NO